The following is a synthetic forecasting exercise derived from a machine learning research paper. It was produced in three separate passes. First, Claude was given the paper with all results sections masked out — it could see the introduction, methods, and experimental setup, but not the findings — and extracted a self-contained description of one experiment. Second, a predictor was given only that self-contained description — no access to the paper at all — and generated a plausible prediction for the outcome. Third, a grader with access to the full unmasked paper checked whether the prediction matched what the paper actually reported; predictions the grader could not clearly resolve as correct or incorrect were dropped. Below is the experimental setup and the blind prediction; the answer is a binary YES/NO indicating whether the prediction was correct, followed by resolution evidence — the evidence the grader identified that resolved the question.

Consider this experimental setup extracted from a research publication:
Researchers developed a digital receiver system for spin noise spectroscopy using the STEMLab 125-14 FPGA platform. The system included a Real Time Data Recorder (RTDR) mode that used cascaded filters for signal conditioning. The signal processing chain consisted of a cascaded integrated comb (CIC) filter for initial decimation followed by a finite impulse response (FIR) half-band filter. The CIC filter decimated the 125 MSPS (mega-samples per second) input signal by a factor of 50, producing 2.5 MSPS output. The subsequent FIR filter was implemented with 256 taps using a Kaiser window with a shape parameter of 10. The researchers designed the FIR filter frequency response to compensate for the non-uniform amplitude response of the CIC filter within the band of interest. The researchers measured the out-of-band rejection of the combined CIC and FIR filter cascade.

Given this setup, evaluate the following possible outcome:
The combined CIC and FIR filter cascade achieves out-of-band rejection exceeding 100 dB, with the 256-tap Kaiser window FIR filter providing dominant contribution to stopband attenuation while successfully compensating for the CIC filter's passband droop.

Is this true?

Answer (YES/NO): NO